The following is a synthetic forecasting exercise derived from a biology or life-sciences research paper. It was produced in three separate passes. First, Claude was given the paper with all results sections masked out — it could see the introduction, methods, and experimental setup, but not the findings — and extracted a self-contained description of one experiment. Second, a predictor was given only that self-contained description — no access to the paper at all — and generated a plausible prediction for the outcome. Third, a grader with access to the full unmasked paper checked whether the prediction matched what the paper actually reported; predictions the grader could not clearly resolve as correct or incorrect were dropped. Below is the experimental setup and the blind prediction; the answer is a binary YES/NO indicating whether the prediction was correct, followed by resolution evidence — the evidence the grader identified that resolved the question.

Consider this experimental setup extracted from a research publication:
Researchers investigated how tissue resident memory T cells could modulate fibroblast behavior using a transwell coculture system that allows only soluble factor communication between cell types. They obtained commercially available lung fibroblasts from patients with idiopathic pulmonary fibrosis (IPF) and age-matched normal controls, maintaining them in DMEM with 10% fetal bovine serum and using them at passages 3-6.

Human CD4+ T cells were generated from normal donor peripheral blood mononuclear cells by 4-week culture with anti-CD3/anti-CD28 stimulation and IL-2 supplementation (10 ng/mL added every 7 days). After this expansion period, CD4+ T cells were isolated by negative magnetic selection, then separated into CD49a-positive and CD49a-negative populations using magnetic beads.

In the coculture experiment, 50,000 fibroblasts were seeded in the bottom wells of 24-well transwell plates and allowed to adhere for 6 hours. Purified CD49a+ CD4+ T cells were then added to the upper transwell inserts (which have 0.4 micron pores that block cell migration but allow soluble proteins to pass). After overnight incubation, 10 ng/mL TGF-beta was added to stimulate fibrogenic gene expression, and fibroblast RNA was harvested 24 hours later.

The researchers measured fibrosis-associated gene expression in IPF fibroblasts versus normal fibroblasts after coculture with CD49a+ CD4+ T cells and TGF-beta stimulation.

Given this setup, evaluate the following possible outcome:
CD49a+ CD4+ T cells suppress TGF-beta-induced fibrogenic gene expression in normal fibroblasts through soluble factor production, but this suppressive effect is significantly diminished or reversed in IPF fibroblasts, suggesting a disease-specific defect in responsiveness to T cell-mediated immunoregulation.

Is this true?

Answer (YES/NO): NO